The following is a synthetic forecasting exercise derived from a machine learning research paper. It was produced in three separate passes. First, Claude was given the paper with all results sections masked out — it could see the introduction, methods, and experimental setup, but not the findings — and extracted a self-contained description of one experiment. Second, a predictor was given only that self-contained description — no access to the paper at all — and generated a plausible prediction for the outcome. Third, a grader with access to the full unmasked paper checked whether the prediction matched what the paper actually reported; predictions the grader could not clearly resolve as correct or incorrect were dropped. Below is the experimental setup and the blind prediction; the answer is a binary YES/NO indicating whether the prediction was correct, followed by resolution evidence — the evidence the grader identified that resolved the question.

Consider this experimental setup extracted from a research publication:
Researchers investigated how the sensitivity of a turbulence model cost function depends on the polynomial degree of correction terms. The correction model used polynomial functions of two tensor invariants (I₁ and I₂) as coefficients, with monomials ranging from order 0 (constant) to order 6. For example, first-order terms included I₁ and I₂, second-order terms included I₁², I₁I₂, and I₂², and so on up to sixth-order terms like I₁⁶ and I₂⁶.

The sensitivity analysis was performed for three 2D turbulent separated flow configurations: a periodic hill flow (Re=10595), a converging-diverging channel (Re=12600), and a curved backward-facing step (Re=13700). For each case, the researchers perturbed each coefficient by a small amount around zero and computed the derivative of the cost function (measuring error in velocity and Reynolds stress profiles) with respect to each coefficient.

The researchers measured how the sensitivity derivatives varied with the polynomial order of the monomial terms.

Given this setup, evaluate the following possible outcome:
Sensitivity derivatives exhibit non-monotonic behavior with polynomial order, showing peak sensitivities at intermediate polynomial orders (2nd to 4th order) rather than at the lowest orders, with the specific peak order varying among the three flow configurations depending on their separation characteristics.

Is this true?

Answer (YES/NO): NO